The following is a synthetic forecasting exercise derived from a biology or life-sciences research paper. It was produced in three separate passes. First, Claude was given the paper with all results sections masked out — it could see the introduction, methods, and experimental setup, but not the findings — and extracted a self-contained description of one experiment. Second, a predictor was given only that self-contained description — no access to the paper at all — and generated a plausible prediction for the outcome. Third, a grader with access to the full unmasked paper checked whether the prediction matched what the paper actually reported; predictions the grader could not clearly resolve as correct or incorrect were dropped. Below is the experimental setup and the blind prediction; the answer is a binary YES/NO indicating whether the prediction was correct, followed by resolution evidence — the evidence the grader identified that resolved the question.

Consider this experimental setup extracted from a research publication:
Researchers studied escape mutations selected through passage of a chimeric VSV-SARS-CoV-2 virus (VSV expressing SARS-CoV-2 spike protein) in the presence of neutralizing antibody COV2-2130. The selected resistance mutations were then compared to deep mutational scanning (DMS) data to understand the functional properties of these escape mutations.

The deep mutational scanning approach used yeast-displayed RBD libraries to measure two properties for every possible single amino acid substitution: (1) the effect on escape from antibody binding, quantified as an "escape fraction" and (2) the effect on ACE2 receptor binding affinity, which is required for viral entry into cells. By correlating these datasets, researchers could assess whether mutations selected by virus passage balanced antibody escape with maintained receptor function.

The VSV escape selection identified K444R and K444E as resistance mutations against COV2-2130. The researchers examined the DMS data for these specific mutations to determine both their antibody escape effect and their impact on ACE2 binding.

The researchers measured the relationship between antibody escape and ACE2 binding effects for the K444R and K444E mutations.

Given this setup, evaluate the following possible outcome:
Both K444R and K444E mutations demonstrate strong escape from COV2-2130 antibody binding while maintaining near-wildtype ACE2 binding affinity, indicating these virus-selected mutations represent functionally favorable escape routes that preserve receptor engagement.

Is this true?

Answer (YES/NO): YES